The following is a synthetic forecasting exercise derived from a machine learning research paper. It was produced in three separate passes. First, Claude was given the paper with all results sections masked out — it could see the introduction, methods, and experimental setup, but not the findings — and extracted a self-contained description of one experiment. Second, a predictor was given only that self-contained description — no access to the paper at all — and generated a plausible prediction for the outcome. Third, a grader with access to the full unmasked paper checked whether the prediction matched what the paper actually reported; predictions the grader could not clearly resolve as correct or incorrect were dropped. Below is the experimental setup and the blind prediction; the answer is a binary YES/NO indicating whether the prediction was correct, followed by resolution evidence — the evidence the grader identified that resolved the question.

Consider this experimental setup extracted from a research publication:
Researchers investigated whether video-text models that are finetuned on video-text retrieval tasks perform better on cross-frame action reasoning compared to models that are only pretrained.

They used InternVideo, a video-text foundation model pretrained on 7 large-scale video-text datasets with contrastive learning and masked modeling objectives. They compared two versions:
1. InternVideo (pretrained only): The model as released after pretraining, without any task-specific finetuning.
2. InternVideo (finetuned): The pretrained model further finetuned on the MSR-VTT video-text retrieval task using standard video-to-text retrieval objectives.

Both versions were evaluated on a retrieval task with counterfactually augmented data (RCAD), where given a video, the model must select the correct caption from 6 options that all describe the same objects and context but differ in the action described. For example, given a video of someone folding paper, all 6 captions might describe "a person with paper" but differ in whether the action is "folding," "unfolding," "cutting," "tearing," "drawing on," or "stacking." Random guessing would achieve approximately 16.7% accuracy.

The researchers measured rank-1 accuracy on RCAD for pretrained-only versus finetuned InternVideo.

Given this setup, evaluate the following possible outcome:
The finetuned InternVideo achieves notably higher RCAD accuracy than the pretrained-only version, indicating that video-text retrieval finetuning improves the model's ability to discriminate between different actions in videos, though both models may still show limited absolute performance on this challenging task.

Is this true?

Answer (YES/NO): NO